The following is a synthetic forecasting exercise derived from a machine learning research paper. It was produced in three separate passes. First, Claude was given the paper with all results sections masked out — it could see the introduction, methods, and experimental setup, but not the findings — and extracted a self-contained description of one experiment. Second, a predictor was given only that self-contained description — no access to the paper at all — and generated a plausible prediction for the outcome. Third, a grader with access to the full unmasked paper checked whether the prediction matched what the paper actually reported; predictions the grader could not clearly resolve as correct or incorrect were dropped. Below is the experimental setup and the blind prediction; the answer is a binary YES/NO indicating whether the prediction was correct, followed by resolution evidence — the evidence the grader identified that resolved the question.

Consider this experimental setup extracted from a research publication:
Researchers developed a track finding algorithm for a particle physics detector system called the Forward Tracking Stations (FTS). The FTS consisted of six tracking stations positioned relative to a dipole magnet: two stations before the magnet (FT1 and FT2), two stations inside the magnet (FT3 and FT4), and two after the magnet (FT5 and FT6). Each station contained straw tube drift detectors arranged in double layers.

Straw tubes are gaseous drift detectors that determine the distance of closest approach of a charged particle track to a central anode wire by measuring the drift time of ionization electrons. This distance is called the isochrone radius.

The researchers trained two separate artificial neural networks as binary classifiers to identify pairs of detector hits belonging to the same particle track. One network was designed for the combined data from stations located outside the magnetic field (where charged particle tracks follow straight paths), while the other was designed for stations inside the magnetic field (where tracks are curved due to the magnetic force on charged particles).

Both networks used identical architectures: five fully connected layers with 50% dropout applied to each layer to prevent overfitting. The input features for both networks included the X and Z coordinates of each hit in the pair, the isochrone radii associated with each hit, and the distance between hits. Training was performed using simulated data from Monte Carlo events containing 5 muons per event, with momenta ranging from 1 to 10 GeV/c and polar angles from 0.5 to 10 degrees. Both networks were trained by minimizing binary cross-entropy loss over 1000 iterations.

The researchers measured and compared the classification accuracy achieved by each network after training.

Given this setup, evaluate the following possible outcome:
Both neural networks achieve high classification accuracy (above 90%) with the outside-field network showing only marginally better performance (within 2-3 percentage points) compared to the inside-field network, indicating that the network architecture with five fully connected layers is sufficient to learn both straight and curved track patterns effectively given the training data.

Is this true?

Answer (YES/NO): YES